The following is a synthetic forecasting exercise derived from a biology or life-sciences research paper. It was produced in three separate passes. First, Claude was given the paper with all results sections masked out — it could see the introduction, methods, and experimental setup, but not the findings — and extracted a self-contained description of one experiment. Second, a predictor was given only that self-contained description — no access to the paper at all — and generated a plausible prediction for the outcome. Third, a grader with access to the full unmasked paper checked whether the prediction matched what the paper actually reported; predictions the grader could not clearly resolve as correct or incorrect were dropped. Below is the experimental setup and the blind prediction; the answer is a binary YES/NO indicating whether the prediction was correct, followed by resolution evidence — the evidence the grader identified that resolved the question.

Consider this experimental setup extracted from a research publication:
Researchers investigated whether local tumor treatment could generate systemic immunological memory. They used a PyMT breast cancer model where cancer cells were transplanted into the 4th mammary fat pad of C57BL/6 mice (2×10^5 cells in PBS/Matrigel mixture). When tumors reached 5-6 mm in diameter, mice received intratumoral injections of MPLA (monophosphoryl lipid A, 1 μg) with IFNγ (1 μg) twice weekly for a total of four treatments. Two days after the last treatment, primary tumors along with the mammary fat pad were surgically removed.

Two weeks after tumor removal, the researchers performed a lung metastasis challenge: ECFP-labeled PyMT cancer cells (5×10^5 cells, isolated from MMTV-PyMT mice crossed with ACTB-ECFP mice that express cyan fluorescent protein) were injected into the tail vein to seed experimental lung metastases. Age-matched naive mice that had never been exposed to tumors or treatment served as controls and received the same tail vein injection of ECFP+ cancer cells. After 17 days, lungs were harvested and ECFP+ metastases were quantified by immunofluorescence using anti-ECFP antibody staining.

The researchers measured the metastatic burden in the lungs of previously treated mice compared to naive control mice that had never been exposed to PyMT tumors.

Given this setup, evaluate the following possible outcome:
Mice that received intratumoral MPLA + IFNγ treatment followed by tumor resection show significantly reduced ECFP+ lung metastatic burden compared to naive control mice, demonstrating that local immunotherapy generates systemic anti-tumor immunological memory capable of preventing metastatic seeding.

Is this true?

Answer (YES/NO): NO